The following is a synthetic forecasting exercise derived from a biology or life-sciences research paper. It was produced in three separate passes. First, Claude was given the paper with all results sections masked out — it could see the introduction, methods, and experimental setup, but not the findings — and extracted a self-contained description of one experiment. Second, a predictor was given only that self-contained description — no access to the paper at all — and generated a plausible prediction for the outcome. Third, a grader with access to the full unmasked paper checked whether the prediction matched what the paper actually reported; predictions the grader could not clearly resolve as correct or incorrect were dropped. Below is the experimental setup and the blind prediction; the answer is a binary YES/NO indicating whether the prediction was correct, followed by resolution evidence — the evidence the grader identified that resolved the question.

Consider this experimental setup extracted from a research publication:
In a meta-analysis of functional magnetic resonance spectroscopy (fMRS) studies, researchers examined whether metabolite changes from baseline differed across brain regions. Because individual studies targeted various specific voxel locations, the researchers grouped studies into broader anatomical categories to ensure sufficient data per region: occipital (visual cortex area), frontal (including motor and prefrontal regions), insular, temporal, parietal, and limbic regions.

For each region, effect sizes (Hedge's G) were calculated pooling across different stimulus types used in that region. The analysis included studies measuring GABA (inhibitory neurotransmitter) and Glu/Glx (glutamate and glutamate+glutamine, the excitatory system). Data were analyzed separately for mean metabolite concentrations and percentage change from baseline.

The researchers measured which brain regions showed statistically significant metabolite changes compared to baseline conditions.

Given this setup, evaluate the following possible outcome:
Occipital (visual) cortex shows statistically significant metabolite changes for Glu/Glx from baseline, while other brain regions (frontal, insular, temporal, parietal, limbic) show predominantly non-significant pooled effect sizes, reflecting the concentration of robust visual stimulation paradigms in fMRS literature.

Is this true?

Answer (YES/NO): NO